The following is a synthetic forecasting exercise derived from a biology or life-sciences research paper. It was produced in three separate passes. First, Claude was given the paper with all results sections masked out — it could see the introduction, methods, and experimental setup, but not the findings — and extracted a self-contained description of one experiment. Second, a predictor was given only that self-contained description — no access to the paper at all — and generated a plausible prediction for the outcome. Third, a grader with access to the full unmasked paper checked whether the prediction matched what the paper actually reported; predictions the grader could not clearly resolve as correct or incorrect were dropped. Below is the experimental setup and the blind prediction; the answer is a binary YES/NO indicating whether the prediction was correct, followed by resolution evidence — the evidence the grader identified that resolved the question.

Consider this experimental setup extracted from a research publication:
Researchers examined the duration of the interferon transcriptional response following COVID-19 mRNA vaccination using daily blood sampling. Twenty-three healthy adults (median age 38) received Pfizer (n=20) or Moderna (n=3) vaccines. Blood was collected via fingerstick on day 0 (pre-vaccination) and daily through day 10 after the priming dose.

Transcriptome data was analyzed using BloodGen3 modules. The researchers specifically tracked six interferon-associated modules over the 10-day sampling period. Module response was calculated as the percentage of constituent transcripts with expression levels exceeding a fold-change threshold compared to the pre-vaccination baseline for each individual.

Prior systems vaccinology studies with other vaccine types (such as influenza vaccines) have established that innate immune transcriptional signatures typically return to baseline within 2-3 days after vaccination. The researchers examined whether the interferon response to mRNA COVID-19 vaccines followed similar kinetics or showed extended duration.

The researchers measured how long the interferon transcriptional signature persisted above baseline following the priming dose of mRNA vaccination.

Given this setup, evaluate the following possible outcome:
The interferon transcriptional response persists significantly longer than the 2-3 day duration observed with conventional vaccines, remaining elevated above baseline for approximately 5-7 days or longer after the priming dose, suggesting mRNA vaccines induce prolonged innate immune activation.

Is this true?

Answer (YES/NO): NO